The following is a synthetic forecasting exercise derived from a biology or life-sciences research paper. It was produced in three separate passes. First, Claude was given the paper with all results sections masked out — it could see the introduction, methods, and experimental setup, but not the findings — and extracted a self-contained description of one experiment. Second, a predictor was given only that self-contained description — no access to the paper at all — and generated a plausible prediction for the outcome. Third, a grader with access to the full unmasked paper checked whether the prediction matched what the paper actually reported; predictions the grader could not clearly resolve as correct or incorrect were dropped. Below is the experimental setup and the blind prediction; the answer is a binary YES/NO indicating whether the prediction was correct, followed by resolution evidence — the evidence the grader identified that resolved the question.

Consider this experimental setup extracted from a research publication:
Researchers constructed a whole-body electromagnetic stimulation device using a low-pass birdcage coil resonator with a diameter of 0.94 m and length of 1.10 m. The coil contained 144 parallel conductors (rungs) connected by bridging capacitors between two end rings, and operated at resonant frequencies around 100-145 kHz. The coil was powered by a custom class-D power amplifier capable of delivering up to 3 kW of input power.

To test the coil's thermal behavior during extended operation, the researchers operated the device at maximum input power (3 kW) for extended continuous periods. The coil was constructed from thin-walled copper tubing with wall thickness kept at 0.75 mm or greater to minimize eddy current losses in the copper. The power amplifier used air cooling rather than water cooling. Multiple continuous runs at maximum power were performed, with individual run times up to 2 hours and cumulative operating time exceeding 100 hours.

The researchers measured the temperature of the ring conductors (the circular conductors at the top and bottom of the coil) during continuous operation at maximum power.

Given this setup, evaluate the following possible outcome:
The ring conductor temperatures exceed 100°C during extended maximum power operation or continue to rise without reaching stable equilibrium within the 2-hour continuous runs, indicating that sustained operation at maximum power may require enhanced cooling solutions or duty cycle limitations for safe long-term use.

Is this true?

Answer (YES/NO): NO